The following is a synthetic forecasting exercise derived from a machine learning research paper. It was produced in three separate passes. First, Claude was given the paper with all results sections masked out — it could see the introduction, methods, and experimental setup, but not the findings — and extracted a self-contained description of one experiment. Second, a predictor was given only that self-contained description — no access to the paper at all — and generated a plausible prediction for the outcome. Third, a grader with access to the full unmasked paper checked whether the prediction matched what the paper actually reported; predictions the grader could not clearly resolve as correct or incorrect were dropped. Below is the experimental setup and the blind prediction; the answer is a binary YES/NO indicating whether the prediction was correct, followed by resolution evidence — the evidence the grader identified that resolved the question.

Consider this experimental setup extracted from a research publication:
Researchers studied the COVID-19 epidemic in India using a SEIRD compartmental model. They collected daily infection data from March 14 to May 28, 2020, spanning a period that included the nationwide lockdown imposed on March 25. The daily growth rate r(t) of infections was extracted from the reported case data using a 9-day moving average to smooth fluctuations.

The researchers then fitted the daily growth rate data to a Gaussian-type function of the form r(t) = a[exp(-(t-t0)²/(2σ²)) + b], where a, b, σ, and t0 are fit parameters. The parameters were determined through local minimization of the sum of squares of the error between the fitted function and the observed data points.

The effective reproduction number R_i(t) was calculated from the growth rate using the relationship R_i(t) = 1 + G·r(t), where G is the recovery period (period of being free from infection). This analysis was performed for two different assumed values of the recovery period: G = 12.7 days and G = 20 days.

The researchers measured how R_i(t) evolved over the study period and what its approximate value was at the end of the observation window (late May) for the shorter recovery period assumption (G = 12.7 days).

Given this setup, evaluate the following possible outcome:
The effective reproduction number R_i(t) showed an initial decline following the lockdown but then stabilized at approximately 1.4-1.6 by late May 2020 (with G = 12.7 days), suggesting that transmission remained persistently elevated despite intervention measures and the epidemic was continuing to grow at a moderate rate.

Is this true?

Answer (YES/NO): YES